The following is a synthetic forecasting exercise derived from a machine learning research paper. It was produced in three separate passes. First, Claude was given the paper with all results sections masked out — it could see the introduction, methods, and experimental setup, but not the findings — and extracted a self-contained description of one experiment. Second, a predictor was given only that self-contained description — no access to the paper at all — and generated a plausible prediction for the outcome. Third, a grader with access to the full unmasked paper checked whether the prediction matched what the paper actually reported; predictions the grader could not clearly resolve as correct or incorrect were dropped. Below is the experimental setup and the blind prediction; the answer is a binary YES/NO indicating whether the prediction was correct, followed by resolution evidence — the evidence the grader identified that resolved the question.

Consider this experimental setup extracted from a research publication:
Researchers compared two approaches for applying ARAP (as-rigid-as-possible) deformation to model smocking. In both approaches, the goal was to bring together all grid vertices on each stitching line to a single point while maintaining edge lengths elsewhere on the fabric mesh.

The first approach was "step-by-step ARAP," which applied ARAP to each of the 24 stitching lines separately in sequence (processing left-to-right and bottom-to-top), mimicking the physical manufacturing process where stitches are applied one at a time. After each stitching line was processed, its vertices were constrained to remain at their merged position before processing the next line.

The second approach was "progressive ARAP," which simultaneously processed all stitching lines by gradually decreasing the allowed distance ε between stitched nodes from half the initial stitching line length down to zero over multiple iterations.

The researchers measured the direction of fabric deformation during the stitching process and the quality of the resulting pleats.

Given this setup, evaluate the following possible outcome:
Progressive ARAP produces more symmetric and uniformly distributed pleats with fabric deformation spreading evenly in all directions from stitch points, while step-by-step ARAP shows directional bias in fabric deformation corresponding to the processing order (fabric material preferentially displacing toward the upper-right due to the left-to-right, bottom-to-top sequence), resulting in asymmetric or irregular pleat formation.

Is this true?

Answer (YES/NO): NO